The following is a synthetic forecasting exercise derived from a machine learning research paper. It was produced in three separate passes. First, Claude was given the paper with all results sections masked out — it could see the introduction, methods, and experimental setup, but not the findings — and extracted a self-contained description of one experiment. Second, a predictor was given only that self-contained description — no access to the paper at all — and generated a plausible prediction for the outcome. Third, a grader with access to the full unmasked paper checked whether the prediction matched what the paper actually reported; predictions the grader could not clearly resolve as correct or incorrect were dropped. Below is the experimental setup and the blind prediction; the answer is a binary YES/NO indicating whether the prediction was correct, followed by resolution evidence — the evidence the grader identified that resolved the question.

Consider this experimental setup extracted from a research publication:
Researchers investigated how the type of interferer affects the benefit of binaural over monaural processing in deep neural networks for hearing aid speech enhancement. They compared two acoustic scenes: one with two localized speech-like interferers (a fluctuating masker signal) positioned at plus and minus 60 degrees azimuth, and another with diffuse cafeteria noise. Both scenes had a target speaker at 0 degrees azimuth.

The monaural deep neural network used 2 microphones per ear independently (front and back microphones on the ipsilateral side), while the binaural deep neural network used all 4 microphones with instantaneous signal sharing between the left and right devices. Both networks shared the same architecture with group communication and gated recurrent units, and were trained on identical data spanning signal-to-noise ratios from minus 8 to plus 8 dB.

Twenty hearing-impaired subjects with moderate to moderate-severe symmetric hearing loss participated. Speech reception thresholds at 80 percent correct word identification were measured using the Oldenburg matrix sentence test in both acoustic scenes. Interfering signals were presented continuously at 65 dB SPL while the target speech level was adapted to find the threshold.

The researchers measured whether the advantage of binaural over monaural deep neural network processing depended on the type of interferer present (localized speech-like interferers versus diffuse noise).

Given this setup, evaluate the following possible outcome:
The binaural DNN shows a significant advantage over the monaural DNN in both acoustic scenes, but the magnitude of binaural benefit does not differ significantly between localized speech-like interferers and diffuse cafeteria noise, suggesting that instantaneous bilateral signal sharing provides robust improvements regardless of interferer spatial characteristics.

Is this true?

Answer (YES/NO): NO